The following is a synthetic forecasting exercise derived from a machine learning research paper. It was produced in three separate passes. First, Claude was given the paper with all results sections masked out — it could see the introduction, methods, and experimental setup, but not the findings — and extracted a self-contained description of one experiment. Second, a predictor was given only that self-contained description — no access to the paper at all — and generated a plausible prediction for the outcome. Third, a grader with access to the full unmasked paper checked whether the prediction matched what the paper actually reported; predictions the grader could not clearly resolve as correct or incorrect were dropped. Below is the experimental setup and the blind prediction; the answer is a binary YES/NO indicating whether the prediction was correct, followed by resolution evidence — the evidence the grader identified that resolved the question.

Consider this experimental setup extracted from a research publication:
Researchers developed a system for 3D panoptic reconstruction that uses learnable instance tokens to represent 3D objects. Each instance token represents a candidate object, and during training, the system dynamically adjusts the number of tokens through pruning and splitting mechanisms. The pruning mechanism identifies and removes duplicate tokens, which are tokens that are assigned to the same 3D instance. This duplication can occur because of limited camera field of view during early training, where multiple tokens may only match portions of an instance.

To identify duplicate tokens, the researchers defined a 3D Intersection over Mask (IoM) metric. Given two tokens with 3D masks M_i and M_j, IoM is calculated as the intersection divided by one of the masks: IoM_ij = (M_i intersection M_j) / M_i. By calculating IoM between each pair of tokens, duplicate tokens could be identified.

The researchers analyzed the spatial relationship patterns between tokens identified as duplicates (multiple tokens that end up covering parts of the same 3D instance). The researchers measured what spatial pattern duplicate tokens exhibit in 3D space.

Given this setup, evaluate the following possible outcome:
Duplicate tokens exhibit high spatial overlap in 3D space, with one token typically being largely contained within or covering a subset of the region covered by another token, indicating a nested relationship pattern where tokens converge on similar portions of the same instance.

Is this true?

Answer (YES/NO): YES